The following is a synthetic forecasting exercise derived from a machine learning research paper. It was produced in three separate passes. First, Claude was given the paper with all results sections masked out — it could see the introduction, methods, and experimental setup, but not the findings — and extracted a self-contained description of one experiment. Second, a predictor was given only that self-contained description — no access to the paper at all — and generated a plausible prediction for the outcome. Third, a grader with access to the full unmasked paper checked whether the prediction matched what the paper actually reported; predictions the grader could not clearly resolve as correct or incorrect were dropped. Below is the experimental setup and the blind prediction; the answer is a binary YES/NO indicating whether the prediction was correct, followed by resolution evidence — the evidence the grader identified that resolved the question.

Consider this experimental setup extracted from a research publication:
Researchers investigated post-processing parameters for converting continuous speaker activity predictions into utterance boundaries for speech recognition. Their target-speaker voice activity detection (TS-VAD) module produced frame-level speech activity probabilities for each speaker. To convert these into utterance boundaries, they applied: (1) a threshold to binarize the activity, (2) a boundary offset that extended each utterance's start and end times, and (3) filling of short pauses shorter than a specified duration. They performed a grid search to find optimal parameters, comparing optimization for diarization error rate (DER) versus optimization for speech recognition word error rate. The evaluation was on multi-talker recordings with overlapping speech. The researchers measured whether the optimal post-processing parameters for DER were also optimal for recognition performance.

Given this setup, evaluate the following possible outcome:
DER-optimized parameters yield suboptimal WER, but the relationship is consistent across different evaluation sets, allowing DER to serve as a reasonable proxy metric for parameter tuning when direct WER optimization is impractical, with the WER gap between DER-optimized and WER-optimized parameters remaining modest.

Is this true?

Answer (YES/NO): NO